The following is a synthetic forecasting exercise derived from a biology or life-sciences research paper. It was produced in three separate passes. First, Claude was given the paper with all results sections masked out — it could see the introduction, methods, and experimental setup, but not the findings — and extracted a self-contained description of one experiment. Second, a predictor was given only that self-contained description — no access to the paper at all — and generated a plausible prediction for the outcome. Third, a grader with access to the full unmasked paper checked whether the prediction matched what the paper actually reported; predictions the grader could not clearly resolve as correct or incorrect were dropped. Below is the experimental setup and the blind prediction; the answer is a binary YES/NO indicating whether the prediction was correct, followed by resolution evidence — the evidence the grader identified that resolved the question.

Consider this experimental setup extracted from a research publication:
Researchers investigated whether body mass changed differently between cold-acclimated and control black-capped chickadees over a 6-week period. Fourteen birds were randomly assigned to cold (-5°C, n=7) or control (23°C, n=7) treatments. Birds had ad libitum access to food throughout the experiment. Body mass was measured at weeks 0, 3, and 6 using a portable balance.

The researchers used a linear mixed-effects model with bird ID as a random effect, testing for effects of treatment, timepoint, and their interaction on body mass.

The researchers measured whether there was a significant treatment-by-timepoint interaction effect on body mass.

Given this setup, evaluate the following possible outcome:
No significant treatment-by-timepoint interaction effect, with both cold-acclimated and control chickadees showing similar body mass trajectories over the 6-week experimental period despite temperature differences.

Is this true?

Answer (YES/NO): NO